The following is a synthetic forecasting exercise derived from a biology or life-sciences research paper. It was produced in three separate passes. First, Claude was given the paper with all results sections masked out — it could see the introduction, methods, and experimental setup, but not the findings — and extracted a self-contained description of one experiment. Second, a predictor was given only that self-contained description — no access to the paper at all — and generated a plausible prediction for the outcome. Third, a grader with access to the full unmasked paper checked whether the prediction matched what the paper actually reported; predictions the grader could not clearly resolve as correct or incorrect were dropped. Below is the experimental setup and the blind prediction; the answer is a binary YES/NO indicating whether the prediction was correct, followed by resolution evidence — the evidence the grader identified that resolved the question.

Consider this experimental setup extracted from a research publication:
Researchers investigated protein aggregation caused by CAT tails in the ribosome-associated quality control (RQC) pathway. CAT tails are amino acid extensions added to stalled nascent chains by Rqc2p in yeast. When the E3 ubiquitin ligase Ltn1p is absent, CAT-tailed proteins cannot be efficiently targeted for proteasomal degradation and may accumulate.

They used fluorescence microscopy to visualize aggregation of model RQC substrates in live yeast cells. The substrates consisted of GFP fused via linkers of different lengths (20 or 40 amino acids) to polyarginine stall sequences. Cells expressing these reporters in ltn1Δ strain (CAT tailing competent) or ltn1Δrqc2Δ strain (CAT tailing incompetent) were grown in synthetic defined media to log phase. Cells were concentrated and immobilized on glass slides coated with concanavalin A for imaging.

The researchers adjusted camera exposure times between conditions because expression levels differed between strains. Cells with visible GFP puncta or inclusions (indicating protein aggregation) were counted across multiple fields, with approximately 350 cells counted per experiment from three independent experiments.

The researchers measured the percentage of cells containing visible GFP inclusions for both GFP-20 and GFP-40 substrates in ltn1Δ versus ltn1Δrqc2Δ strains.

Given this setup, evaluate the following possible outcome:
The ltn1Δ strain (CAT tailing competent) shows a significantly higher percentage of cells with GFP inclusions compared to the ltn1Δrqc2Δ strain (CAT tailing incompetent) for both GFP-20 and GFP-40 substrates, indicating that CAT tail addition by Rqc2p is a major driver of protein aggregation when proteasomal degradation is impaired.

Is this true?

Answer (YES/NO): NO